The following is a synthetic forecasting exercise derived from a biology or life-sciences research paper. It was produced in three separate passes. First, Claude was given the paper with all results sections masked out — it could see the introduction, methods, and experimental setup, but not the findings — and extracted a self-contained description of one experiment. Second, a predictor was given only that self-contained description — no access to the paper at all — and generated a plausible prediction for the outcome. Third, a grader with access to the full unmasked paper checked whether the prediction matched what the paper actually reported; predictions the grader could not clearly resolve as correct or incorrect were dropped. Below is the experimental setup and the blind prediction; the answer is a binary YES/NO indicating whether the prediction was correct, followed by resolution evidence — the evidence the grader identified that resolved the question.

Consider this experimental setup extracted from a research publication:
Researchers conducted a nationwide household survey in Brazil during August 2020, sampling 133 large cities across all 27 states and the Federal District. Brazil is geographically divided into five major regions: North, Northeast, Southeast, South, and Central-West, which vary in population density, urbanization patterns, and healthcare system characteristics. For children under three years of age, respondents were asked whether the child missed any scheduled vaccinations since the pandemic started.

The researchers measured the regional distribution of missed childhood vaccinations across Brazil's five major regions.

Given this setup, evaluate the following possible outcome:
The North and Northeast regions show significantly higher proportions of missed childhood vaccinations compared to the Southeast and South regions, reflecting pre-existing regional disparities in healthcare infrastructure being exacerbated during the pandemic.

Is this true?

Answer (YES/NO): NO